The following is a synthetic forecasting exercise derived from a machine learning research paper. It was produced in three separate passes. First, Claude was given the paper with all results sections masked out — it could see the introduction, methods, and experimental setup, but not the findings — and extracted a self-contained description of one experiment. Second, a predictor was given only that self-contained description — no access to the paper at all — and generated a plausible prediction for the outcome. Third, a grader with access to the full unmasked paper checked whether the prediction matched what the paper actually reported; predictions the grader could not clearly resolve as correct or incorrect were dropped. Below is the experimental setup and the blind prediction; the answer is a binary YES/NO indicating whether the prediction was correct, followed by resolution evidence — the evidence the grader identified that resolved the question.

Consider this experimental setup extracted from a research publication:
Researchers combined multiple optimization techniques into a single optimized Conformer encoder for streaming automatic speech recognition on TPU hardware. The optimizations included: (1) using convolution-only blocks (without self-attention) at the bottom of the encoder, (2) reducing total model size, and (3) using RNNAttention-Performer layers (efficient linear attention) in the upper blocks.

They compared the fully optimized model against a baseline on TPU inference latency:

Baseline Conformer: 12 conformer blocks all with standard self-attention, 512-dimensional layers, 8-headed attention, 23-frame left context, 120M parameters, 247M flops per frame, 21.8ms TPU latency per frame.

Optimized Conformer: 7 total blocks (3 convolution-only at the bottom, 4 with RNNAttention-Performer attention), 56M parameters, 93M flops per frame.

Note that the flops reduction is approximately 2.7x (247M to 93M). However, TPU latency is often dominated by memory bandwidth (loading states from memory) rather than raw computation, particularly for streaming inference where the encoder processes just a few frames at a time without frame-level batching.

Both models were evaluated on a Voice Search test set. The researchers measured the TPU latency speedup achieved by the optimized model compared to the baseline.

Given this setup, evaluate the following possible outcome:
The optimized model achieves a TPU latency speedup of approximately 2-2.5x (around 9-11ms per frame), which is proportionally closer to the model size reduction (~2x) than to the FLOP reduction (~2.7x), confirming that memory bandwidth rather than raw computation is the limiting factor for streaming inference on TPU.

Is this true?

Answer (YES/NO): NO